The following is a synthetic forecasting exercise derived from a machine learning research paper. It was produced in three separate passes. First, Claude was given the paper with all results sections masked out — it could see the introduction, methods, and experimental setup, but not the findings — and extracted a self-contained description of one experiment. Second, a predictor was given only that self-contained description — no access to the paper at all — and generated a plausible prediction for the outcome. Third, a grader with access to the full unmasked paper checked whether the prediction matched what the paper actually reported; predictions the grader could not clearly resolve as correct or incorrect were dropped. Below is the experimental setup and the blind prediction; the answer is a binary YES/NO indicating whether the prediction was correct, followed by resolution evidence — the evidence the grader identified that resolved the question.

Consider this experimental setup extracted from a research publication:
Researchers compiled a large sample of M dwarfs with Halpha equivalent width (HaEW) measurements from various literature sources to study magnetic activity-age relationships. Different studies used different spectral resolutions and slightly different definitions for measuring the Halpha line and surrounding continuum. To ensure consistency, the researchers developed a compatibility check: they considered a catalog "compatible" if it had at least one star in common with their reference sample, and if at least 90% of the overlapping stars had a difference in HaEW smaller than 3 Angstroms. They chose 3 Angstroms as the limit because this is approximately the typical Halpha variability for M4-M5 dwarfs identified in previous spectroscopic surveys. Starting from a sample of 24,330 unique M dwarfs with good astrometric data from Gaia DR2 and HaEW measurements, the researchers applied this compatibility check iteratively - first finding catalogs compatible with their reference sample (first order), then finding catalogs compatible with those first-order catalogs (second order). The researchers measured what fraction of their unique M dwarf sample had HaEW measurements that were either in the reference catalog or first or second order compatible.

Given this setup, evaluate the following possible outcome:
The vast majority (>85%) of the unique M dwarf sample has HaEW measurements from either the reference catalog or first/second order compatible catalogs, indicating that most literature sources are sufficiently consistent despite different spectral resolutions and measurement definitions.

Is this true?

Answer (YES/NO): YES